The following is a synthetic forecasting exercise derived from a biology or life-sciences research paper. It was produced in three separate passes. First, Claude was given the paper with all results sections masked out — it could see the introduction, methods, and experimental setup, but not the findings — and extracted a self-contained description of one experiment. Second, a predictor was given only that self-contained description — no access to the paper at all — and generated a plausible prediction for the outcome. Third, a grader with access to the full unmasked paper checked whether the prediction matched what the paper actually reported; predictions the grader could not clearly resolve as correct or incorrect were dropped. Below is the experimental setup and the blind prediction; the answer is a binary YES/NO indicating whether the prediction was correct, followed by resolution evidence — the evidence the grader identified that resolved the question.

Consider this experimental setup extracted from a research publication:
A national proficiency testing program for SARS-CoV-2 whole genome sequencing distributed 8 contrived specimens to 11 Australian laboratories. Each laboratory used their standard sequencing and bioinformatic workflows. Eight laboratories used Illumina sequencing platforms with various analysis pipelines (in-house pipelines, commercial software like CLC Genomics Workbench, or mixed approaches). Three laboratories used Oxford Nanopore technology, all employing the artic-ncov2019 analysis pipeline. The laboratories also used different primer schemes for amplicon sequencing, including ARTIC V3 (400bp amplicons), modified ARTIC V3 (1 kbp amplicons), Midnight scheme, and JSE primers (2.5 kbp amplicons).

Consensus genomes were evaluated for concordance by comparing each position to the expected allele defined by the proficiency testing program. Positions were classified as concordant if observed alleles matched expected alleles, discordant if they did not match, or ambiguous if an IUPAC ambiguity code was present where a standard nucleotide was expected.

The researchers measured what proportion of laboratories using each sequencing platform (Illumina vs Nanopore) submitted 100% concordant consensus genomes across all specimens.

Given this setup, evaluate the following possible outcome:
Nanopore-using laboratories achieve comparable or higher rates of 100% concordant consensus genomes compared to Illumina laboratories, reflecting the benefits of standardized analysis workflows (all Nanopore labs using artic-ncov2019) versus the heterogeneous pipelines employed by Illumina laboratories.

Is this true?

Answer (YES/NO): YES